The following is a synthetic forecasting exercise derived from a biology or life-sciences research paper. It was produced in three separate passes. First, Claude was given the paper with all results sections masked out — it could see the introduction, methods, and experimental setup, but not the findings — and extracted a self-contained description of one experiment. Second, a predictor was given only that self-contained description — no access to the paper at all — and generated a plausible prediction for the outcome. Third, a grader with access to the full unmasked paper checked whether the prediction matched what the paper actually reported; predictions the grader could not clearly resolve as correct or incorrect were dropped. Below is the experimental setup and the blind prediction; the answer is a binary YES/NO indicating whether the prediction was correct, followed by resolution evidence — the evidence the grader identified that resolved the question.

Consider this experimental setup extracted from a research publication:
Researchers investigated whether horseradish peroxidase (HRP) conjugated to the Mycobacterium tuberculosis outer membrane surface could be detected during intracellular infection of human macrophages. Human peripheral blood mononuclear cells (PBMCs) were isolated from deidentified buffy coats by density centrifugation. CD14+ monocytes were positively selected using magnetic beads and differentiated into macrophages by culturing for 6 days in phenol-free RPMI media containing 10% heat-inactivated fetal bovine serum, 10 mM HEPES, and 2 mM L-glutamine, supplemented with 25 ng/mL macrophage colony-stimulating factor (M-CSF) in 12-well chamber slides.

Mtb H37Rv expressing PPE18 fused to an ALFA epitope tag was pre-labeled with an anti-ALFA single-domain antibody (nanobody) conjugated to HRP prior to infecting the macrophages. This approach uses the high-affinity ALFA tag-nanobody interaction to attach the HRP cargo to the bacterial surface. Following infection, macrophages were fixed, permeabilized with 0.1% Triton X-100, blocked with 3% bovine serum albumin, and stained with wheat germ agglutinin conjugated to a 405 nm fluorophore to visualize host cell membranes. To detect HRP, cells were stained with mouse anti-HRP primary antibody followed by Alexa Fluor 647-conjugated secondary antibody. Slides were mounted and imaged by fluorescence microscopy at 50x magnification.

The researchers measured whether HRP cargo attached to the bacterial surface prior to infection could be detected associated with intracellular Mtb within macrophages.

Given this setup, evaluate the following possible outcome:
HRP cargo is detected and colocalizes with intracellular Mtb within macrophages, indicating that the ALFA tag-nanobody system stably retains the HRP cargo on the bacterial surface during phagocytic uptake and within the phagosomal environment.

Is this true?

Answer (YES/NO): YES